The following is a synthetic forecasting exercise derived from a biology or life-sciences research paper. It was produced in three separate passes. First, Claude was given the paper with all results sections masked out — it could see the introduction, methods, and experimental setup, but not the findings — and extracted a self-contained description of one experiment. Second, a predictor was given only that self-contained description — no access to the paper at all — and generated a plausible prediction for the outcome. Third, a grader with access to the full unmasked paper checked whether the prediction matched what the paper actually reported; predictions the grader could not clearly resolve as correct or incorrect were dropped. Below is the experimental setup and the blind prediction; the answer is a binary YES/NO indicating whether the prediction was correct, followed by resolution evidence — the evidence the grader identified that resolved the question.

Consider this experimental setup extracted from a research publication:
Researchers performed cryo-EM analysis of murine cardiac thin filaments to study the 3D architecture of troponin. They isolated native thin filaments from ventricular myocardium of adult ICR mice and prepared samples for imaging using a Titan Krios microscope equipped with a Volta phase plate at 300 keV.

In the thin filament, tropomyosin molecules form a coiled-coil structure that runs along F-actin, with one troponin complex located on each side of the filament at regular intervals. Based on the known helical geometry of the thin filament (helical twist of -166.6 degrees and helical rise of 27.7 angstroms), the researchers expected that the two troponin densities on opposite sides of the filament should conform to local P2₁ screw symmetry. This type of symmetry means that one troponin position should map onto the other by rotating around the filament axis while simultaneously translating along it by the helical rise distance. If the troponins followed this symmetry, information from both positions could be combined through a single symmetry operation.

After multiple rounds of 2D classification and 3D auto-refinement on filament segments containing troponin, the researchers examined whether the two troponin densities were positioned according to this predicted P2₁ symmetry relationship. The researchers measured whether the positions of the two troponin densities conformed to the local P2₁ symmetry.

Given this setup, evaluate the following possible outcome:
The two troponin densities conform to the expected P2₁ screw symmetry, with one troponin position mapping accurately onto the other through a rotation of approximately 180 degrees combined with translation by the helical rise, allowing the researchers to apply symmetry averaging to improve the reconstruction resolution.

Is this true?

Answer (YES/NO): NO